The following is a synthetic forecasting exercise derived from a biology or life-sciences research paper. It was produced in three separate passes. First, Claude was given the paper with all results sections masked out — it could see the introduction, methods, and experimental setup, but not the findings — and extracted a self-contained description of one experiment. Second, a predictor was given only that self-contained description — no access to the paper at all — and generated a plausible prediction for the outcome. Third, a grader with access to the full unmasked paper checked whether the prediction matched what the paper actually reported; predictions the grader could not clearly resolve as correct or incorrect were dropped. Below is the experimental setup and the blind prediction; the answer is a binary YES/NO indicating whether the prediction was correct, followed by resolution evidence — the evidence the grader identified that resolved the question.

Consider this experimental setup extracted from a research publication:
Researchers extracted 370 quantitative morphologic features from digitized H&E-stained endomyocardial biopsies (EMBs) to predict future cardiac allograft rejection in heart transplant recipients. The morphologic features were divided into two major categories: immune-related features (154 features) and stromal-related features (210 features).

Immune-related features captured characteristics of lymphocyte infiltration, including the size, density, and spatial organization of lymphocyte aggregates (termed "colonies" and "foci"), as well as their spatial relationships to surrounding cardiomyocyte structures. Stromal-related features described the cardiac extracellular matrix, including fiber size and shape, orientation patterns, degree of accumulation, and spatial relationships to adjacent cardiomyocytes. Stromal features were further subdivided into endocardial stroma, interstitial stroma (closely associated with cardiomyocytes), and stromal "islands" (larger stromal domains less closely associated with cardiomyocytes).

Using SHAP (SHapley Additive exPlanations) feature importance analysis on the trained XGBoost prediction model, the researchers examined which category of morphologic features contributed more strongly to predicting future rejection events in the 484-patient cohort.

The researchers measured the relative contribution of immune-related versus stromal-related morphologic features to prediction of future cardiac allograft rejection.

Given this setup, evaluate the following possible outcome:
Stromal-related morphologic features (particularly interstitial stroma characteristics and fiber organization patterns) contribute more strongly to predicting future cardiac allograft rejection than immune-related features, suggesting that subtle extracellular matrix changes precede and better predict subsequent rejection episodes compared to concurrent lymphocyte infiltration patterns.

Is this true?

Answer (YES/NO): YES